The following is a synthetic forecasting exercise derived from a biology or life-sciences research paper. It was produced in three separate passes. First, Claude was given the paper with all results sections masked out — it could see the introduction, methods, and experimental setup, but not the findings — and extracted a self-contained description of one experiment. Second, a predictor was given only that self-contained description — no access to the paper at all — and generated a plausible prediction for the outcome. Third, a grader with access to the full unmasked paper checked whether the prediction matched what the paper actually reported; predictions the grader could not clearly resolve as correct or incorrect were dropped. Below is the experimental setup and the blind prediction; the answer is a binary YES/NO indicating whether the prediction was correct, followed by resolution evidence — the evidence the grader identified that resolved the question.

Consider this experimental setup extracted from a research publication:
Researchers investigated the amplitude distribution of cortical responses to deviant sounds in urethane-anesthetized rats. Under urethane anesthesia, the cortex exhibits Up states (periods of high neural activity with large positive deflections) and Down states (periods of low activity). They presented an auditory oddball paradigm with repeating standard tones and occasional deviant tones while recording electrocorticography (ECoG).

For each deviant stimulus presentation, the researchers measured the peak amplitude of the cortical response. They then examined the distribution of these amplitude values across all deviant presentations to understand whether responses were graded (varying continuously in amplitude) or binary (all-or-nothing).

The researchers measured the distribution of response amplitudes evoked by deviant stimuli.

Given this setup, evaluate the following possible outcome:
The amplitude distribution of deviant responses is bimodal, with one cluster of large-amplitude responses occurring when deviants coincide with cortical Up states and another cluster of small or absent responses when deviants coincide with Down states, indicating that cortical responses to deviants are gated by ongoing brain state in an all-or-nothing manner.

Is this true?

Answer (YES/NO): NO